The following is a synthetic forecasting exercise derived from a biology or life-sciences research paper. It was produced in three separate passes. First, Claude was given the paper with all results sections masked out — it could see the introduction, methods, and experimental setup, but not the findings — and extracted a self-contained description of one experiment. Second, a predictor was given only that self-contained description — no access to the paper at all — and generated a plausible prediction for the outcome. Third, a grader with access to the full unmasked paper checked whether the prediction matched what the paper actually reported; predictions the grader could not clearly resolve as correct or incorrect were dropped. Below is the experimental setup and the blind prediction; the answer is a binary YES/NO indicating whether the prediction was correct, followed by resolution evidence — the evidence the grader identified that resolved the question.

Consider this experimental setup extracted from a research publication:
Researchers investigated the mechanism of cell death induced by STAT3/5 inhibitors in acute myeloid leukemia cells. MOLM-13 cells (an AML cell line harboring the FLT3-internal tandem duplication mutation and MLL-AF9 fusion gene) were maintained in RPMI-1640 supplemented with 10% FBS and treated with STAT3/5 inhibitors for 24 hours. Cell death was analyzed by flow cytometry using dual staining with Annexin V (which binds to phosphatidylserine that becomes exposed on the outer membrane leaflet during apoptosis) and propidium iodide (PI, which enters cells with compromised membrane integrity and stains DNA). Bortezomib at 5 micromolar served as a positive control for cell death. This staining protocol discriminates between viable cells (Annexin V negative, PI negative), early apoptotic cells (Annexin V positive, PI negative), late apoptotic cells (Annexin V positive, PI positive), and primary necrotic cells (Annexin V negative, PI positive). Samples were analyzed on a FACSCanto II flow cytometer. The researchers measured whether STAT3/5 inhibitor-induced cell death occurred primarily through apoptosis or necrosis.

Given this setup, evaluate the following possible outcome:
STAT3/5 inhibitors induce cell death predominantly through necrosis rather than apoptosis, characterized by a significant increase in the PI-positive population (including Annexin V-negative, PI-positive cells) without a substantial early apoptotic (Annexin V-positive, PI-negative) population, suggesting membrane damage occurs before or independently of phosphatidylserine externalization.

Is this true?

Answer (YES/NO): NO